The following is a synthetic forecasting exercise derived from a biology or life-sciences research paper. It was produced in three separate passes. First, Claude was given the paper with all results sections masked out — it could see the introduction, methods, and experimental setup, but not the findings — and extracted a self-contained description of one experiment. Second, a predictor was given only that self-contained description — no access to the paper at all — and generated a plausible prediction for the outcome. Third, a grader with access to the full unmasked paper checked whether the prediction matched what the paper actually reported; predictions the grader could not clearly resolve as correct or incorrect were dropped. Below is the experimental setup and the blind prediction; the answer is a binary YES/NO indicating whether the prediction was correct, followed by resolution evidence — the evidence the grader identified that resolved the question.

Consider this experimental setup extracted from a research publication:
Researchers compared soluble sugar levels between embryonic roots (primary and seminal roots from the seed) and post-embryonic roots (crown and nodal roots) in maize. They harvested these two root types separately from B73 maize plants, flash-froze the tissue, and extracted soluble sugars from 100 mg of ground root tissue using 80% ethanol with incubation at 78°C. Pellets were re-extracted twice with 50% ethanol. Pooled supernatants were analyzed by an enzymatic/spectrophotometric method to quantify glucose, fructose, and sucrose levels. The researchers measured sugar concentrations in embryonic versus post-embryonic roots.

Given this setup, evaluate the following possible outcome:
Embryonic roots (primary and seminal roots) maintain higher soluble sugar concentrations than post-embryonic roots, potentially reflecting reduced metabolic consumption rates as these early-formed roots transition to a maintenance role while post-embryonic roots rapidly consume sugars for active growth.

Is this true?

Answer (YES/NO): NO